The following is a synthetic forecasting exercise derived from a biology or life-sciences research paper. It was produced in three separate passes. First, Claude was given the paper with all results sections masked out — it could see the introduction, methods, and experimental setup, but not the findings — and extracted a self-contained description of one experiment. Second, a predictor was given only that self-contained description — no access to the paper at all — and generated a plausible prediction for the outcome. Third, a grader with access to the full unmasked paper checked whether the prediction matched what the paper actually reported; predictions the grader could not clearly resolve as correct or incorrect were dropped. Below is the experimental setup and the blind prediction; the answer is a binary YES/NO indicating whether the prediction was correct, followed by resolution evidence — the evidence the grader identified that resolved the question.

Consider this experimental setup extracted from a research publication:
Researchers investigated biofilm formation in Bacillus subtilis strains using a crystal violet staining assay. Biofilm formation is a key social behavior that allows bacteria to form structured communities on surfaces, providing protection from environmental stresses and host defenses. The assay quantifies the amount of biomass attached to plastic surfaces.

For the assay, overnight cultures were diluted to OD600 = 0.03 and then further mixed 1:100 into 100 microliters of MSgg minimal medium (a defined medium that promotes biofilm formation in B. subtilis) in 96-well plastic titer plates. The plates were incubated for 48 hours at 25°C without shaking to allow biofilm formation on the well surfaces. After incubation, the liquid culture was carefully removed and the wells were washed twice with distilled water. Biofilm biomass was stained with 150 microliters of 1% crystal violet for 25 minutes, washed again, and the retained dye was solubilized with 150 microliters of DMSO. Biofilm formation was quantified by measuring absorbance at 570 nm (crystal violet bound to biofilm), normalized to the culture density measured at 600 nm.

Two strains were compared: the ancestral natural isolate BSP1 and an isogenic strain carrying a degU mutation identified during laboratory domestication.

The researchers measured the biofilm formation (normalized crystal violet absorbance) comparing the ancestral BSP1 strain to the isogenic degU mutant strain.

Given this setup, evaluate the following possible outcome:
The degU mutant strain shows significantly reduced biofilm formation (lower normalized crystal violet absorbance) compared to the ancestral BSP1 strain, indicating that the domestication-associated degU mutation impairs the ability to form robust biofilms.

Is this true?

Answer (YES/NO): YES